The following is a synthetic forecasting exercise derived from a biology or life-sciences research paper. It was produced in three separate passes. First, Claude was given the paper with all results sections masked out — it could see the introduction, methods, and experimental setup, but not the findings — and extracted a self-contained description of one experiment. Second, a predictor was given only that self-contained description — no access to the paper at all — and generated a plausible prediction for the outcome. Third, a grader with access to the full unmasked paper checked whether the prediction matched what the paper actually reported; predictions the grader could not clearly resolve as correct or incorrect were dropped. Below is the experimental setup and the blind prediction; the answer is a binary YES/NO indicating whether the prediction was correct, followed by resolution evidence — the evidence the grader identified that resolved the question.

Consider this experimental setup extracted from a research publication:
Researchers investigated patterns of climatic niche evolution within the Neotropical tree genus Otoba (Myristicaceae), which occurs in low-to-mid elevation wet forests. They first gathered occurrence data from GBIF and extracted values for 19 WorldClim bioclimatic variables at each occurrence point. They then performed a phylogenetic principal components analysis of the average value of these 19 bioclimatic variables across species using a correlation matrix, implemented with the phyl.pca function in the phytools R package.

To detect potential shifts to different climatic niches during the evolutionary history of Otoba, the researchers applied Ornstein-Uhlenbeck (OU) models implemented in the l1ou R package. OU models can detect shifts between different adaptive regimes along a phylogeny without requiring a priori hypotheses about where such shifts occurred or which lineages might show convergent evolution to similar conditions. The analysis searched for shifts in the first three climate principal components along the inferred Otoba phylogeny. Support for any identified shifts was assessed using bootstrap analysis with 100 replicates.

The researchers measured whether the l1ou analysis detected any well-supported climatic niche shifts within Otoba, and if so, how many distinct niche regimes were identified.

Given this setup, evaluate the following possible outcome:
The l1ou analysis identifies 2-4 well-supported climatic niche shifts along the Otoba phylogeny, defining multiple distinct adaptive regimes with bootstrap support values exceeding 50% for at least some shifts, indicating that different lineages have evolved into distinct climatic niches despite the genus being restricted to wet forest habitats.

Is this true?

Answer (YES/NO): YES